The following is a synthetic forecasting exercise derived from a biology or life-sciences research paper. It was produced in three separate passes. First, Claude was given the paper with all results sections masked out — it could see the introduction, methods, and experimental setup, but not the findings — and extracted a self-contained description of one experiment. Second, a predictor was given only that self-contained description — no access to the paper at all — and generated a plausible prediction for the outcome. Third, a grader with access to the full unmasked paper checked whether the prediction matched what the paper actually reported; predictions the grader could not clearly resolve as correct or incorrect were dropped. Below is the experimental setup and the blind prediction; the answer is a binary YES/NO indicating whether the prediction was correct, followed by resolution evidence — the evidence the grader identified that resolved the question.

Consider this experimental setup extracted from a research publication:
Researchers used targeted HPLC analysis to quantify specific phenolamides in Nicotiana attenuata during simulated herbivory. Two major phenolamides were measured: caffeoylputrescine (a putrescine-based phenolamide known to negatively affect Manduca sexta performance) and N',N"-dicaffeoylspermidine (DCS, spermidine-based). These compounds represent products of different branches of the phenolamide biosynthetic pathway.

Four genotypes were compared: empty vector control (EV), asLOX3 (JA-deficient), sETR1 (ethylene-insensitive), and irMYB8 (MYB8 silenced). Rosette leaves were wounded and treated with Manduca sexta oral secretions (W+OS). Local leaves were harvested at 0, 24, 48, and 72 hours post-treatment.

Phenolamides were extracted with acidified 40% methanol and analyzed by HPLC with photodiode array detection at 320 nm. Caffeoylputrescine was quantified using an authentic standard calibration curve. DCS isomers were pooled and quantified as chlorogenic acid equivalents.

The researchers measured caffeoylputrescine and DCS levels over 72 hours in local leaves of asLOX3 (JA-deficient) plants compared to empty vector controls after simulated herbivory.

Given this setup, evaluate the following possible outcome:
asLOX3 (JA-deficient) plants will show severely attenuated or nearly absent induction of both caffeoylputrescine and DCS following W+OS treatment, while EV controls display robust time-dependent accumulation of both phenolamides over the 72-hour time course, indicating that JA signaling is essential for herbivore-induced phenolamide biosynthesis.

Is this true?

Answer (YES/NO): NO